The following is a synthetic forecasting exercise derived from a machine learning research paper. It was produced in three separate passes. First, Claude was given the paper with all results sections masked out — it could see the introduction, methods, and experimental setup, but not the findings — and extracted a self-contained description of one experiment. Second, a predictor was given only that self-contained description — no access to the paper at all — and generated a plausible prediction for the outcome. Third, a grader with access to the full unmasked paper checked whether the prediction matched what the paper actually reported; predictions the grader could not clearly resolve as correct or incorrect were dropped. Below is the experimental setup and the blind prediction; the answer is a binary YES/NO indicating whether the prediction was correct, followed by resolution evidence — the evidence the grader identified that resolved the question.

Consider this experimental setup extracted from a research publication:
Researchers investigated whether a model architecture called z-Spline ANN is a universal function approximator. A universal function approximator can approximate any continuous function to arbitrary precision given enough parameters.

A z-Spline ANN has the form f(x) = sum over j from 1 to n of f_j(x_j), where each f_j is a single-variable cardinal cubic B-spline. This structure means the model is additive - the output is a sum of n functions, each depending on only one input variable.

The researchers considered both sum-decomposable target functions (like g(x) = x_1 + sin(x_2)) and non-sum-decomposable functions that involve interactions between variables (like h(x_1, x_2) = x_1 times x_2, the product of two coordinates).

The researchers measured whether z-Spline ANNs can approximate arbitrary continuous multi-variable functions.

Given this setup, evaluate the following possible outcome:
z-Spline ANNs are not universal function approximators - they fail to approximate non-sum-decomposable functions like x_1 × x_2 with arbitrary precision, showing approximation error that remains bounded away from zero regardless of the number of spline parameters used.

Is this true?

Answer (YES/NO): YES